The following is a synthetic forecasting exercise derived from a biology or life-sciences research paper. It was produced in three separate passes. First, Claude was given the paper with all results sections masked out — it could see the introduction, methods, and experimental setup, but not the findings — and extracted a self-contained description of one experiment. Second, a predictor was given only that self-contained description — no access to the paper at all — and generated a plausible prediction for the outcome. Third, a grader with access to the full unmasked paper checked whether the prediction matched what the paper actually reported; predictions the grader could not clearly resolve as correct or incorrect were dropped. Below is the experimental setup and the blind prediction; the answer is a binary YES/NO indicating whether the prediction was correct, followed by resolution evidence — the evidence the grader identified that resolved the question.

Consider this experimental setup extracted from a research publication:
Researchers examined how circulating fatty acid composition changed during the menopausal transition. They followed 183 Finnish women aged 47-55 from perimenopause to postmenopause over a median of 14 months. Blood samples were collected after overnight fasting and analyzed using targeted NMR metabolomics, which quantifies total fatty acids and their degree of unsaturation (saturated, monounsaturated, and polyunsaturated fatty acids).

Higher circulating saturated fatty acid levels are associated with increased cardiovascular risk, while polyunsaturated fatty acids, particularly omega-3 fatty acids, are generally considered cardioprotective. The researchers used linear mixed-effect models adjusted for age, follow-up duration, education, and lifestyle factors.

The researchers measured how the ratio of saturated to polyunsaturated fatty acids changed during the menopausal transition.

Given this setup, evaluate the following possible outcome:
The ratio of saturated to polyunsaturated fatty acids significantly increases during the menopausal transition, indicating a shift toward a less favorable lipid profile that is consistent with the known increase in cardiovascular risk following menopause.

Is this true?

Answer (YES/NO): YES